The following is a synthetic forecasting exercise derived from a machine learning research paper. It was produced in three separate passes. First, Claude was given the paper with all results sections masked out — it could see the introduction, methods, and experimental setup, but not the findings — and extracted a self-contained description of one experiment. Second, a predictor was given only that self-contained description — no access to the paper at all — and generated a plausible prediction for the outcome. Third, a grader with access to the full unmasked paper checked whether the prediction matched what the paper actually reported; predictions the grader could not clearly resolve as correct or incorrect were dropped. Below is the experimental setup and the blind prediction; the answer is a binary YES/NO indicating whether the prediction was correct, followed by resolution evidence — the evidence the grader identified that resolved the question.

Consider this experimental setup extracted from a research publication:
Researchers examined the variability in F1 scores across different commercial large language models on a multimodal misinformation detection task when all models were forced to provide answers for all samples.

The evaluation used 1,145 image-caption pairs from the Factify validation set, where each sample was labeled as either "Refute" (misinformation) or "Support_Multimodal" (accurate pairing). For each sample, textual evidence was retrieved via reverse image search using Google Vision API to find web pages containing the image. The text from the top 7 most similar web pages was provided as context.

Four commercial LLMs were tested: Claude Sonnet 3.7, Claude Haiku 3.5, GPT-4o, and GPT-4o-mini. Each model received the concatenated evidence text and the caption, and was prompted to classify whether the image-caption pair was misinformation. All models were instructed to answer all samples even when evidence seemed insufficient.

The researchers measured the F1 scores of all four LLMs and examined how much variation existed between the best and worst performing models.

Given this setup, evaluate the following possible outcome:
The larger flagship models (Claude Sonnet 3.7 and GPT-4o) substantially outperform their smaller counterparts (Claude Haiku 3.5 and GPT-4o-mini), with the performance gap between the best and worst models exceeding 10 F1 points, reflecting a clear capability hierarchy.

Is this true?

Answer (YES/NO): NO